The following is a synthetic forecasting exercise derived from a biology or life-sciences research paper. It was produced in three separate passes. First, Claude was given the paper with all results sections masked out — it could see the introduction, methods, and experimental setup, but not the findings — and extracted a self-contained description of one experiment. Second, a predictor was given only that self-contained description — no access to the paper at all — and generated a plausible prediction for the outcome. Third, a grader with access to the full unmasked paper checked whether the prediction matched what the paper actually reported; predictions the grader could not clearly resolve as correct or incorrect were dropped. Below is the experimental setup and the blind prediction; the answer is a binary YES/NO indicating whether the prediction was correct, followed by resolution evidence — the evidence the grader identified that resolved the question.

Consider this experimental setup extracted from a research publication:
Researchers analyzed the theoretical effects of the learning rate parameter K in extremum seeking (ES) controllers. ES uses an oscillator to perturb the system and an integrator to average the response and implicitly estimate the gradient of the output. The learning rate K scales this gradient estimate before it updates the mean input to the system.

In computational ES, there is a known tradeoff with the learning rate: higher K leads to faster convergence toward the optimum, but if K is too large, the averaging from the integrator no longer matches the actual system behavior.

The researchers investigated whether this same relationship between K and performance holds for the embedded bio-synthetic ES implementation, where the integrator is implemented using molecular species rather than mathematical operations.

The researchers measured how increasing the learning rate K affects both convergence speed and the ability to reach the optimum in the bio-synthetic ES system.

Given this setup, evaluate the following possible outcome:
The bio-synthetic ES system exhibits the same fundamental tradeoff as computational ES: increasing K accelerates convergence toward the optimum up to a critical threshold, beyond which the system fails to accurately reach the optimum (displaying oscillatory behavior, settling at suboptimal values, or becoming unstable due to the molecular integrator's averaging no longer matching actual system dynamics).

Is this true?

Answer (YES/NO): YES